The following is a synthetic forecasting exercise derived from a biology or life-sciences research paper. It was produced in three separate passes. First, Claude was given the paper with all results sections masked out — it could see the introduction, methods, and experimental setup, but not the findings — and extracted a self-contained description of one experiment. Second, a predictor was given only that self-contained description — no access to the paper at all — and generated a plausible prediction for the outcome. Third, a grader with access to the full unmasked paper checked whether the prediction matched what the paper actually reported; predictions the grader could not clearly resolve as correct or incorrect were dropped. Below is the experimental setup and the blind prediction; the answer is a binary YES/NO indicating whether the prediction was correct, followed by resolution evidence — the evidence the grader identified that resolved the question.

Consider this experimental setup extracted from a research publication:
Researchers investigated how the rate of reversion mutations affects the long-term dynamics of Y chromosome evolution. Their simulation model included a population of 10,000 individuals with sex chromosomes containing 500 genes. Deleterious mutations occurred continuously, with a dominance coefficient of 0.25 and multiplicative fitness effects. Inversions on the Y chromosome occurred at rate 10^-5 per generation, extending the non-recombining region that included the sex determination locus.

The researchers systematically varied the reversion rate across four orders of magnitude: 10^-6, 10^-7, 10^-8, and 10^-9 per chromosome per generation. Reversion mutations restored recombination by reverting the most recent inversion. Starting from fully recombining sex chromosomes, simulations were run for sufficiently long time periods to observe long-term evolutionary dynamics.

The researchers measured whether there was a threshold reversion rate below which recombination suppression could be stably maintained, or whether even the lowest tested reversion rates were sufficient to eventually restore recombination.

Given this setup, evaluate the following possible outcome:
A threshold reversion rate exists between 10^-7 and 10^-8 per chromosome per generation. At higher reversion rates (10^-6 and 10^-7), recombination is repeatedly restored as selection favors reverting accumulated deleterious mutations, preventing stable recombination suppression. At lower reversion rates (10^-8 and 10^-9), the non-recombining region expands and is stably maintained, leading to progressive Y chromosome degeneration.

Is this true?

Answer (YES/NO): NO